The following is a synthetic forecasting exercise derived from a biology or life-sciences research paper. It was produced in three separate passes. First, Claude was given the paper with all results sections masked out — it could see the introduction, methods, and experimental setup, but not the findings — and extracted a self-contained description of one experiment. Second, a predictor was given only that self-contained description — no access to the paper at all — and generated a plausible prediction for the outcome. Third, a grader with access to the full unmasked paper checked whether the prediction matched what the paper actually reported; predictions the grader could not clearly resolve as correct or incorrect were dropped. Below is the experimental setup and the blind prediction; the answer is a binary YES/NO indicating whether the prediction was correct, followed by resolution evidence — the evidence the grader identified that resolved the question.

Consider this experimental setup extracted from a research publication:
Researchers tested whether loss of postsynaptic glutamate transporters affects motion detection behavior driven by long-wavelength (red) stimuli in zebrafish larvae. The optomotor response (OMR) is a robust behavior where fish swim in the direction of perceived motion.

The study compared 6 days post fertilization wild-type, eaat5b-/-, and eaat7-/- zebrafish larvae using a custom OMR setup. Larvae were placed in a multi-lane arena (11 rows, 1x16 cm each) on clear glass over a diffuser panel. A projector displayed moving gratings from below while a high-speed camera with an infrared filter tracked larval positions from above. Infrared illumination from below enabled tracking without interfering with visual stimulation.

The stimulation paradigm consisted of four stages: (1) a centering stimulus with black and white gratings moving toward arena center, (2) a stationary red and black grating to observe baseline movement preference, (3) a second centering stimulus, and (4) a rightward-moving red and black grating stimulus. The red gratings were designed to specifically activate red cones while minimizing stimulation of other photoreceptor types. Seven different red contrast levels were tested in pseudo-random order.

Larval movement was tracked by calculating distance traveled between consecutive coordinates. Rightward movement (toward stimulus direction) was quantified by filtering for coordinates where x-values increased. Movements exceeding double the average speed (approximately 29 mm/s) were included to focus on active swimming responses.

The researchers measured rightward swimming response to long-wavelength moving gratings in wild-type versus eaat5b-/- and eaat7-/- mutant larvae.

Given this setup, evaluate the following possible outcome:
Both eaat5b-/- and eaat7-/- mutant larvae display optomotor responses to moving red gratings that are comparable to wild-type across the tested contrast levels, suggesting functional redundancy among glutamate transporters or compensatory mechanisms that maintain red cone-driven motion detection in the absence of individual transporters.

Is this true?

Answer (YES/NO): NO